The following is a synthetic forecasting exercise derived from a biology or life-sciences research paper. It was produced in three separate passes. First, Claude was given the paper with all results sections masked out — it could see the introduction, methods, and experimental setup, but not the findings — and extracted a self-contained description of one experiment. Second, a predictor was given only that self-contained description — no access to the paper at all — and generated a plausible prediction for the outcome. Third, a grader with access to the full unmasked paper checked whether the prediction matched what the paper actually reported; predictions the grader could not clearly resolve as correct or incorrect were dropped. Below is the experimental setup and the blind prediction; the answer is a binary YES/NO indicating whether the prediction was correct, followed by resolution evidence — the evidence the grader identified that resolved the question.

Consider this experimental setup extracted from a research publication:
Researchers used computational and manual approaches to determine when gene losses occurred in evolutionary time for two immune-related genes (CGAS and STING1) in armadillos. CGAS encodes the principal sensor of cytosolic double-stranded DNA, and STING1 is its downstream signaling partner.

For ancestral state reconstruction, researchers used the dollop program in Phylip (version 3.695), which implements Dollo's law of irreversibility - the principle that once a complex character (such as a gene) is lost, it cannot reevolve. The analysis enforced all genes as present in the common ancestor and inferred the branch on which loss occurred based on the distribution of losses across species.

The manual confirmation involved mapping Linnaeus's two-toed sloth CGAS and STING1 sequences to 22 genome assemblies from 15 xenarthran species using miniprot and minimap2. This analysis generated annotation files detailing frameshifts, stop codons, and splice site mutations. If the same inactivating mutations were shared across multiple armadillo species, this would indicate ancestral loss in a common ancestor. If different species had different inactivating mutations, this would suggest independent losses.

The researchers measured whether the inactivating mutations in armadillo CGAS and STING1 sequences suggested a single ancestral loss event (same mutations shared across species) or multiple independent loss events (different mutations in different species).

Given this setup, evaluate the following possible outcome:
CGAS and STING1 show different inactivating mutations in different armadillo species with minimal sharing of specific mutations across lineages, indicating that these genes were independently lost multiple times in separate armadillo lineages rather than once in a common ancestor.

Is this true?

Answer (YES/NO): NO